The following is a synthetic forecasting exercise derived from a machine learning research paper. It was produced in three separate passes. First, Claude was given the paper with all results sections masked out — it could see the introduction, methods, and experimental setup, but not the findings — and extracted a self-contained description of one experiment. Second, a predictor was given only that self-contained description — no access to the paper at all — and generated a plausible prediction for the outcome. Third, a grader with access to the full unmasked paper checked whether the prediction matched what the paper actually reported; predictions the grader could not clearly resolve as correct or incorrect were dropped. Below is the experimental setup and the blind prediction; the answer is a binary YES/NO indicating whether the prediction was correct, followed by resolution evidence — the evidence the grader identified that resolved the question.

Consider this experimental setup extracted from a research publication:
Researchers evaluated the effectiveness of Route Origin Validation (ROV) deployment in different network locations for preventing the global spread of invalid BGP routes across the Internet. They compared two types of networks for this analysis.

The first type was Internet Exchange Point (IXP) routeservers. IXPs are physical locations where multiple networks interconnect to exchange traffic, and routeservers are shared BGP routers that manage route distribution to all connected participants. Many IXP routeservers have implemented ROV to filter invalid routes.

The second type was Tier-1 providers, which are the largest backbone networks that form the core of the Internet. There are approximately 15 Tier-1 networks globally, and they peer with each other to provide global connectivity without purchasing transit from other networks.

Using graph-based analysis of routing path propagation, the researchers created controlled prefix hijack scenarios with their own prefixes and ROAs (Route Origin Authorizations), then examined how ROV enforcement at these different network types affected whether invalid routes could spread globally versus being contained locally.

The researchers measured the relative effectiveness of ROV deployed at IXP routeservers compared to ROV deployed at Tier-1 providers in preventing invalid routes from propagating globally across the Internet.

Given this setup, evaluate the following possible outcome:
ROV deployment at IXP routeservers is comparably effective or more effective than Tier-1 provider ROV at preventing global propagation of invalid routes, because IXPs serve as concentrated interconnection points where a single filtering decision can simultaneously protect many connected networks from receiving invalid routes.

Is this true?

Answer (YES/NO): NO